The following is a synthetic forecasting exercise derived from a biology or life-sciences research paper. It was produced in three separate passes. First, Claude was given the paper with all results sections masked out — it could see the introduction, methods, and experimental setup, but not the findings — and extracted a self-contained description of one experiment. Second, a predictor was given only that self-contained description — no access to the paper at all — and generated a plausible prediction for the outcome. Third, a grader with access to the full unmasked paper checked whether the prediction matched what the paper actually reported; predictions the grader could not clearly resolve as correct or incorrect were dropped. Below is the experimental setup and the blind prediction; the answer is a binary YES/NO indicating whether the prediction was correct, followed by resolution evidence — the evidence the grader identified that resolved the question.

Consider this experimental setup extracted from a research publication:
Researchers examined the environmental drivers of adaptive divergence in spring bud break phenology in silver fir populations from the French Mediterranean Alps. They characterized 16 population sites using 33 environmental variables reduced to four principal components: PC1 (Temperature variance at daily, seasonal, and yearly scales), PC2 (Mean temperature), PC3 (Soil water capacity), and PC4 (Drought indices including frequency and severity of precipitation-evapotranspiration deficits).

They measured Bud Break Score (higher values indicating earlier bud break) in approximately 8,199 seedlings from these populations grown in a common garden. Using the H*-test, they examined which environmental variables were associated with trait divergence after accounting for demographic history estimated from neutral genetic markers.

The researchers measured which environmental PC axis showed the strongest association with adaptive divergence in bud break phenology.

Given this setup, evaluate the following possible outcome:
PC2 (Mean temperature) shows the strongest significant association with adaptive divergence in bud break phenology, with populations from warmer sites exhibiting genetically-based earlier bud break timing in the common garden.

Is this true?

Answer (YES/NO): NO